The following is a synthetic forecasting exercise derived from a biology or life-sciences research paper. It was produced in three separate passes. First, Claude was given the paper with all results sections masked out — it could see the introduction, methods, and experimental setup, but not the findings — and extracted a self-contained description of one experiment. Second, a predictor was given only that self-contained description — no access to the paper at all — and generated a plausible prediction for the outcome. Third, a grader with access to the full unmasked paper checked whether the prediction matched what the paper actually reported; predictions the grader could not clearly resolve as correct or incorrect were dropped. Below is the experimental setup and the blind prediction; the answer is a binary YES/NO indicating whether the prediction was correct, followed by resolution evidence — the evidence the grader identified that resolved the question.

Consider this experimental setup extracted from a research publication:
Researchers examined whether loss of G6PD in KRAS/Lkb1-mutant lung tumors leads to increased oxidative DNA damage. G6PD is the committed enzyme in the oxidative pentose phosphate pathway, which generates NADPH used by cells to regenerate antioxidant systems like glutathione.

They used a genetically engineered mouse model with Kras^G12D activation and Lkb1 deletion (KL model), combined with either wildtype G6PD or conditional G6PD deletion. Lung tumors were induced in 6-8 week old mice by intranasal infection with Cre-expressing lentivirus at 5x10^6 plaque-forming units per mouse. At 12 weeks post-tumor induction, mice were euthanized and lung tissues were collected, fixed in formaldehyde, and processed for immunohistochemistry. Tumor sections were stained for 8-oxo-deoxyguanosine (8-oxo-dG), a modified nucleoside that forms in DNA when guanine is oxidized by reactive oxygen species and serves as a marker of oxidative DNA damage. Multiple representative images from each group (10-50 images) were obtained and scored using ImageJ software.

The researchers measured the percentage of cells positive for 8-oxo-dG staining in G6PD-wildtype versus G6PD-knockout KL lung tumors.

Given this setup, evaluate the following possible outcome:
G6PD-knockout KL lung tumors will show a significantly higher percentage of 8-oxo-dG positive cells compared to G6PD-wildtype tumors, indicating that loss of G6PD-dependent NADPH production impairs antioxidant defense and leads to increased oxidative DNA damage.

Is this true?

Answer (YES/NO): YES